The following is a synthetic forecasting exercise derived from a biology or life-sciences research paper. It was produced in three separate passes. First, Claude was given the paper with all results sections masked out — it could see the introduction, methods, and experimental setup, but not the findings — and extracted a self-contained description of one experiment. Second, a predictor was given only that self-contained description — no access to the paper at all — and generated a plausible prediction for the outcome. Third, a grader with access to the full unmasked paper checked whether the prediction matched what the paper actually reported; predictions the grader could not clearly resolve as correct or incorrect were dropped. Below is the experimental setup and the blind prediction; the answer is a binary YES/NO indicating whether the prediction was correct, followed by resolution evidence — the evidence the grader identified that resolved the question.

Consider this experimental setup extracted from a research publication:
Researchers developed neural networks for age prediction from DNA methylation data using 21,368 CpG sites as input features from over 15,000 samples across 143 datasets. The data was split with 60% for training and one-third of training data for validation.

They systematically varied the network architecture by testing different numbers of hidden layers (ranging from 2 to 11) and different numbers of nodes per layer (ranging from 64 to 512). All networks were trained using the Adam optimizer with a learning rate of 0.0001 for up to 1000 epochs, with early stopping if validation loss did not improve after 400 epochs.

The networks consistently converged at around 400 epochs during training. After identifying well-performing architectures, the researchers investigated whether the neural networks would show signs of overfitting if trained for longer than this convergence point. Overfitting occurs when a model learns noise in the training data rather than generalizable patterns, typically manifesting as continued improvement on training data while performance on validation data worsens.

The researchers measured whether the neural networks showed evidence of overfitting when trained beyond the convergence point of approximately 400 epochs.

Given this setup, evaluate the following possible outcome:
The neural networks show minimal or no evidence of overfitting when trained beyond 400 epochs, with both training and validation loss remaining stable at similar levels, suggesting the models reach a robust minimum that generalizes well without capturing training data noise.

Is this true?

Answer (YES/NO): YES